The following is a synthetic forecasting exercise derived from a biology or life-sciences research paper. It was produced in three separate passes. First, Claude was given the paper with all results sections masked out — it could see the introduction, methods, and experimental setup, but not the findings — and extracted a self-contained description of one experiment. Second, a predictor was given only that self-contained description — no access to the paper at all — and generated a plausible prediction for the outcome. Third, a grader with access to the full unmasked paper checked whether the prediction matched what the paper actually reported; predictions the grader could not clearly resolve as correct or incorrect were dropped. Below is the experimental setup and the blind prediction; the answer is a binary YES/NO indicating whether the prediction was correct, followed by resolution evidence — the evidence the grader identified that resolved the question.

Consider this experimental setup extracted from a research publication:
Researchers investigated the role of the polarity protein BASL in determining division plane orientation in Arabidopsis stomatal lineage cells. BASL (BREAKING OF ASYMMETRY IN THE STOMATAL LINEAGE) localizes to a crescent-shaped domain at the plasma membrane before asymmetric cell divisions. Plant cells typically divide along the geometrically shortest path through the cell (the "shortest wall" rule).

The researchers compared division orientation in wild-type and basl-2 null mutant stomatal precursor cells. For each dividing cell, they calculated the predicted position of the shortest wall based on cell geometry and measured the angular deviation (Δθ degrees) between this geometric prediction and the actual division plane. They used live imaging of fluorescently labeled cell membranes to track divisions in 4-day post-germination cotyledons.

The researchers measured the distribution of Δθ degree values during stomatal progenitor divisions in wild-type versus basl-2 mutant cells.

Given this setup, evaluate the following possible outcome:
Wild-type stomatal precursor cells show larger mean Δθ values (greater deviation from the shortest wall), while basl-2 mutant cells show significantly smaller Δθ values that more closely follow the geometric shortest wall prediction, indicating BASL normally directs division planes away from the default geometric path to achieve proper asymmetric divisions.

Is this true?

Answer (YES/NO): YES